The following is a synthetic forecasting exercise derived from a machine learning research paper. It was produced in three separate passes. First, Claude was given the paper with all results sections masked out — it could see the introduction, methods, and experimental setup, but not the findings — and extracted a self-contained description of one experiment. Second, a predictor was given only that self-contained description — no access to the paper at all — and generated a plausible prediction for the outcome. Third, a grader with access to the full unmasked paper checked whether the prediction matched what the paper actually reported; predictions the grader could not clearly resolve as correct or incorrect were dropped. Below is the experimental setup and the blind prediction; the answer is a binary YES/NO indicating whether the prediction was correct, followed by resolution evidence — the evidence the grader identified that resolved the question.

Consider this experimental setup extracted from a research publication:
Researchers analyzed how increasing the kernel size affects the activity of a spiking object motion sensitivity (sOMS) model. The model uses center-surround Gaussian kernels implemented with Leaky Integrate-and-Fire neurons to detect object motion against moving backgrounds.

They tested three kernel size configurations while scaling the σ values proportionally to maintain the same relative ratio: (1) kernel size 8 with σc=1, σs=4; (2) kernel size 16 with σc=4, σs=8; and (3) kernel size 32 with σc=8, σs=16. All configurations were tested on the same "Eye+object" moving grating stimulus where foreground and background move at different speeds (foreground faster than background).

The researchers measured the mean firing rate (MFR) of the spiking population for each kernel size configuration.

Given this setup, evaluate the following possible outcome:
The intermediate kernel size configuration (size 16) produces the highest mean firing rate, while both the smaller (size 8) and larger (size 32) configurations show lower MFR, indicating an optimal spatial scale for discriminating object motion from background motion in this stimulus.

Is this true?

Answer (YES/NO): NO